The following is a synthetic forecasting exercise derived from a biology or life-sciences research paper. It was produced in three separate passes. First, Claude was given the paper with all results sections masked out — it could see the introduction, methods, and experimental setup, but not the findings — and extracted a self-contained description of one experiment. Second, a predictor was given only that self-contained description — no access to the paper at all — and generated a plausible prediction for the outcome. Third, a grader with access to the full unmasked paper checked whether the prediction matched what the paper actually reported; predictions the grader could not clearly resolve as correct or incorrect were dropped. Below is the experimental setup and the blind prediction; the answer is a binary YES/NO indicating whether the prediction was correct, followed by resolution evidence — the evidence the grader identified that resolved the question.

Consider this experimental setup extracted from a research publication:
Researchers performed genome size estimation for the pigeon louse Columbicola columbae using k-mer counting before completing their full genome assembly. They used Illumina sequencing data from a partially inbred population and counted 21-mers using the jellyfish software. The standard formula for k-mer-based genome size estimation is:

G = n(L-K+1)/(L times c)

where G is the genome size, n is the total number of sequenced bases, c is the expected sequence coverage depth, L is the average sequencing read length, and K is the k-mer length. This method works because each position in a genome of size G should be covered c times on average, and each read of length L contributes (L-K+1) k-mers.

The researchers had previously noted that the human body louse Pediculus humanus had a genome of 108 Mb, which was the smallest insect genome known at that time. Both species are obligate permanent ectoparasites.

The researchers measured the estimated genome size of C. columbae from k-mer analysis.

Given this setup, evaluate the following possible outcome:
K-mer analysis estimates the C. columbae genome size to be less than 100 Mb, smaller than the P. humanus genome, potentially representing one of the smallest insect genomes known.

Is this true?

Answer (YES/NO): NO